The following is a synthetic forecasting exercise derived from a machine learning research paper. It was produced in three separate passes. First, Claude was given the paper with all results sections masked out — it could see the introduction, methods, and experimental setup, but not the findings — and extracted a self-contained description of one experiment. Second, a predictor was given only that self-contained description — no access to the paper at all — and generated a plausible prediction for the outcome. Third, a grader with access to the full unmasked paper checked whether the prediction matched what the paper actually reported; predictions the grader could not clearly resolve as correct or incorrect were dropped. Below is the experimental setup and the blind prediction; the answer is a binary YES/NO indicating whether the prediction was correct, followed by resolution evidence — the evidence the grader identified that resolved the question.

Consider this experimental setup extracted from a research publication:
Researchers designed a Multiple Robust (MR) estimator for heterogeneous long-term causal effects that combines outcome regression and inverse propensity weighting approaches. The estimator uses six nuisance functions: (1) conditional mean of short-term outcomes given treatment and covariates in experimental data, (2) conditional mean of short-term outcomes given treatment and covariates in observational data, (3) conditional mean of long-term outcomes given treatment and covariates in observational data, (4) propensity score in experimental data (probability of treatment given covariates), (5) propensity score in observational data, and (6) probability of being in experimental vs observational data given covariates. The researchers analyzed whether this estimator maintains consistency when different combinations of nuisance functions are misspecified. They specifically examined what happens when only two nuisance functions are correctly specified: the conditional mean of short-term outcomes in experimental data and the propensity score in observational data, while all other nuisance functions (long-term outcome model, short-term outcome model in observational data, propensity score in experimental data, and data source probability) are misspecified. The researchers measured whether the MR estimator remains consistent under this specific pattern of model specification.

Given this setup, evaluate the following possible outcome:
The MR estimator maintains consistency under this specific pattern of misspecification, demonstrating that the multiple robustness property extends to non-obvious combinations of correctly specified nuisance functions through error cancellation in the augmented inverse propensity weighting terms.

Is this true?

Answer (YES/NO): YES